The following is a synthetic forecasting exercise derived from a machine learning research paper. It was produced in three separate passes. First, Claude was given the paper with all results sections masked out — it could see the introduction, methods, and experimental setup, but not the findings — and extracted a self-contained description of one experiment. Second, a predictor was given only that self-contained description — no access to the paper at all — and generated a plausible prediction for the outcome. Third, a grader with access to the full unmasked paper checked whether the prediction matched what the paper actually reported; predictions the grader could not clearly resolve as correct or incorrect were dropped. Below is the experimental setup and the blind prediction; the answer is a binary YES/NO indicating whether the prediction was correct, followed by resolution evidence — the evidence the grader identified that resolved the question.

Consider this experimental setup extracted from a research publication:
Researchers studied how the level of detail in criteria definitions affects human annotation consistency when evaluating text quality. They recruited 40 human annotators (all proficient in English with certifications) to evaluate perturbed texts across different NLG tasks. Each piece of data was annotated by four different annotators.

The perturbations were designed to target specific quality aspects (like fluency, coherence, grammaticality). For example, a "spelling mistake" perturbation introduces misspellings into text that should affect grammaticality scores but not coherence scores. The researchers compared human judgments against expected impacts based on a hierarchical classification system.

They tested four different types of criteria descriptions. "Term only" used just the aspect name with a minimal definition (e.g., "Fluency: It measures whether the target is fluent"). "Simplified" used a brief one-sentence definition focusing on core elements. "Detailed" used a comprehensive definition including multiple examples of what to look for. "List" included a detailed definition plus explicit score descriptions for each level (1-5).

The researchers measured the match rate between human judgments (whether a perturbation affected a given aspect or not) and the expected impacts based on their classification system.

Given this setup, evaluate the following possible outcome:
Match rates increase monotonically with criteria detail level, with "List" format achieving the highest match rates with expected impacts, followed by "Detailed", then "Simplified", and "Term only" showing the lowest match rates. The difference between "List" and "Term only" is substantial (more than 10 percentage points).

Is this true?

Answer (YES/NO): NO